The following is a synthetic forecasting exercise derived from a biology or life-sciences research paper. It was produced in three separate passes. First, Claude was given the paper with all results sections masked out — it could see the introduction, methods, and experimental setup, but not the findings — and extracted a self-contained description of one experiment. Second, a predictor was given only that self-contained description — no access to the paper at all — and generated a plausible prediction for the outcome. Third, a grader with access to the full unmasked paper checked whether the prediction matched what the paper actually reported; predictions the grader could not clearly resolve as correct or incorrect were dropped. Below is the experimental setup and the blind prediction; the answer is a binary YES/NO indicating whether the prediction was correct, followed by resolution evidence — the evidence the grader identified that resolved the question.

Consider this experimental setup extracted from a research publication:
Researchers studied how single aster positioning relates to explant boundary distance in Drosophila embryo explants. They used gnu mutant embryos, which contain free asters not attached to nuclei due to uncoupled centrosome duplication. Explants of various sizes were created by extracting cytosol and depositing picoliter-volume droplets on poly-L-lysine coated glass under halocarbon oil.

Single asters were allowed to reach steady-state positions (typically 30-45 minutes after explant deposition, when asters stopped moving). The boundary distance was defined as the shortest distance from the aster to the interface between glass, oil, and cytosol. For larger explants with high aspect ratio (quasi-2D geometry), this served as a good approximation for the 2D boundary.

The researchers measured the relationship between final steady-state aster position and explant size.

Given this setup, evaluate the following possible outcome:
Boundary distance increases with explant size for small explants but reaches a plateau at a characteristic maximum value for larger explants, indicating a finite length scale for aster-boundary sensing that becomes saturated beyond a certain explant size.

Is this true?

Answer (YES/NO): YES